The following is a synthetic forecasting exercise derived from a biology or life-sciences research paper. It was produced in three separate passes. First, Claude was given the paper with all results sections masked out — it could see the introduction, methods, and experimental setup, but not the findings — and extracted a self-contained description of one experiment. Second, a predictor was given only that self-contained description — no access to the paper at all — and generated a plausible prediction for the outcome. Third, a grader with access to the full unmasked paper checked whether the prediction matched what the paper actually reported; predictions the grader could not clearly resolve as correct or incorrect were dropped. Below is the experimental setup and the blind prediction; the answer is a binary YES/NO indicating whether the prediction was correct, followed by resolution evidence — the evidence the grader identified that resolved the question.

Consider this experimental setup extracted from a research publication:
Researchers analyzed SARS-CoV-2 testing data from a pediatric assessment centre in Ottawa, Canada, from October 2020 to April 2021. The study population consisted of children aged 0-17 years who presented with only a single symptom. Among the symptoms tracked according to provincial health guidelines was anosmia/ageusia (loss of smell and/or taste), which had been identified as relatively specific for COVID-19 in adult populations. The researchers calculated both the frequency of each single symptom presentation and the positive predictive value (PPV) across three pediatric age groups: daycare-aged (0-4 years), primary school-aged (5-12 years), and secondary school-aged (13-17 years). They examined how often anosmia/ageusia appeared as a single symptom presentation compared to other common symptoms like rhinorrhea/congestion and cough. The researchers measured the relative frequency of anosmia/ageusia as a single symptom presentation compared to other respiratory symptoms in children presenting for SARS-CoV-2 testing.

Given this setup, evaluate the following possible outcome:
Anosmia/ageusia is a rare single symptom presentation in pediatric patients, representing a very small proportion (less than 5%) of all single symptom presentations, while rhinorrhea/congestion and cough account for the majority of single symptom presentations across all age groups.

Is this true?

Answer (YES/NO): NO